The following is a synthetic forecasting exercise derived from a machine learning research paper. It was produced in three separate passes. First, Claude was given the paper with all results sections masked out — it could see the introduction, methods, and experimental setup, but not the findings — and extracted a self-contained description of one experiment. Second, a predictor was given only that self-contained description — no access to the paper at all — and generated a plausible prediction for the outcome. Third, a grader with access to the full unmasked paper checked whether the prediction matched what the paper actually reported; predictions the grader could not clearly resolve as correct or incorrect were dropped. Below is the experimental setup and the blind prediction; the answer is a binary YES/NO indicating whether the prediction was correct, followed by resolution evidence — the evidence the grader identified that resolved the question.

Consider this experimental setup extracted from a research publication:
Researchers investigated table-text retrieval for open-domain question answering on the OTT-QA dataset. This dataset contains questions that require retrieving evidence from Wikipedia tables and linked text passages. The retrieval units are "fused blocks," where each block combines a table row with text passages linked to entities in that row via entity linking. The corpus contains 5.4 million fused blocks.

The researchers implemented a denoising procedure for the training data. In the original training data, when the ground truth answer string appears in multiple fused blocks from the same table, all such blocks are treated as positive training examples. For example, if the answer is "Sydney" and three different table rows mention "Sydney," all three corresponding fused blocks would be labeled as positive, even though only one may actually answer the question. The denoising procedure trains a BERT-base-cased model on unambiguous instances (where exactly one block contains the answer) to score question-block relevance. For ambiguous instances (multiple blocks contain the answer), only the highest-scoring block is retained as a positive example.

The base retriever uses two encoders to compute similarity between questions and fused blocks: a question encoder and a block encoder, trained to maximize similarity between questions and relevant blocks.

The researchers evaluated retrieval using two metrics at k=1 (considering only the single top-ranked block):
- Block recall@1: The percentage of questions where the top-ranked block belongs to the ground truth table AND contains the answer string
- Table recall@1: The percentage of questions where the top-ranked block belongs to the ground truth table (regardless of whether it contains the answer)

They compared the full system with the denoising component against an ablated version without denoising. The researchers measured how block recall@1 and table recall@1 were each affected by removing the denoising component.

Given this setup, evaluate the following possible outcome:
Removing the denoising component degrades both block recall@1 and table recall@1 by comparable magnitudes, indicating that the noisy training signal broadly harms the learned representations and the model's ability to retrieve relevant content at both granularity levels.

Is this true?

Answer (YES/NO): NO